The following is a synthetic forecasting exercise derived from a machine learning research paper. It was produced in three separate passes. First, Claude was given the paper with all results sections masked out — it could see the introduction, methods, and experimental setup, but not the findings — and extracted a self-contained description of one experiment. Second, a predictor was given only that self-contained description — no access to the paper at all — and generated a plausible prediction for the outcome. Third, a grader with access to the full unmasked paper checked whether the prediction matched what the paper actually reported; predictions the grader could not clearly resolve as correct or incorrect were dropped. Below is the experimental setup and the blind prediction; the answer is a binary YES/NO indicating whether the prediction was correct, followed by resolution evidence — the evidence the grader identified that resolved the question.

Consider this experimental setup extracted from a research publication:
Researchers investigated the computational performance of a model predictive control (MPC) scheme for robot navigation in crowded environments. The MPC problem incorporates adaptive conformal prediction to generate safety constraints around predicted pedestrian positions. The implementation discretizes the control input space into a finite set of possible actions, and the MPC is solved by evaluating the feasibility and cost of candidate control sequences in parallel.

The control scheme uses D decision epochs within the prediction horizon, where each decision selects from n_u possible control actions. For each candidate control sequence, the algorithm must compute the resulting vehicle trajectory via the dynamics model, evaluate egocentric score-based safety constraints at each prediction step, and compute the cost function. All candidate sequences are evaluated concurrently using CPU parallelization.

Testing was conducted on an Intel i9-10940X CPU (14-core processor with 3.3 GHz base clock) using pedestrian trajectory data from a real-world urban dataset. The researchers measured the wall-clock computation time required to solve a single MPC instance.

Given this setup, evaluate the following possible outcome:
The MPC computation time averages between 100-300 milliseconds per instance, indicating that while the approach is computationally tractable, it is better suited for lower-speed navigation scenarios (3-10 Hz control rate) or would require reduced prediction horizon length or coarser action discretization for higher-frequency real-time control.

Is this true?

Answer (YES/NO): NO